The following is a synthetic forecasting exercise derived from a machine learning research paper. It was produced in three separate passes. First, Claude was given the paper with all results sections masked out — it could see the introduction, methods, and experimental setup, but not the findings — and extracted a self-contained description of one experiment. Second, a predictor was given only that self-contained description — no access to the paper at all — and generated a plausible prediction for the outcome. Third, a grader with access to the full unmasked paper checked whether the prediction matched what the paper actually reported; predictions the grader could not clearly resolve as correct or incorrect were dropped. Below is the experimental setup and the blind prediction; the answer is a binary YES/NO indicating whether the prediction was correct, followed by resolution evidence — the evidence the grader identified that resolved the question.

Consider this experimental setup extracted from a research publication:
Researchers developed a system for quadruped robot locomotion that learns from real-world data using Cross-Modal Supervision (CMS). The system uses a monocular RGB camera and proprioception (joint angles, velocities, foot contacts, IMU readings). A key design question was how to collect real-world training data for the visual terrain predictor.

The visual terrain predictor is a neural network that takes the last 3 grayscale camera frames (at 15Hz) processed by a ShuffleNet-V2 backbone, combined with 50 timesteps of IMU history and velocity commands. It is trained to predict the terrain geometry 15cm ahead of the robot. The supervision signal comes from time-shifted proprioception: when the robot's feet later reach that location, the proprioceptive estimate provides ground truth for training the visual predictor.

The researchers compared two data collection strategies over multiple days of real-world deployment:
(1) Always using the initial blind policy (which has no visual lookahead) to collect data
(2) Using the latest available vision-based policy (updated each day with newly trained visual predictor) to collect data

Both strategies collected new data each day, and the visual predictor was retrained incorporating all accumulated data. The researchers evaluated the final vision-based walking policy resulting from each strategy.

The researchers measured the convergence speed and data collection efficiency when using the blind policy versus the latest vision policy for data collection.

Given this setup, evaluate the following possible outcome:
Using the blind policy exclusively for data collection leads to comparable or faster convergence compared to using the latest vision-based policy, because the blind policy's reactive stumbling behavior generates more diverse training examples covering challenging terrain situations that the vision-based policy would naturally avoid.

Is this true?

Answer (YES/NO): NO